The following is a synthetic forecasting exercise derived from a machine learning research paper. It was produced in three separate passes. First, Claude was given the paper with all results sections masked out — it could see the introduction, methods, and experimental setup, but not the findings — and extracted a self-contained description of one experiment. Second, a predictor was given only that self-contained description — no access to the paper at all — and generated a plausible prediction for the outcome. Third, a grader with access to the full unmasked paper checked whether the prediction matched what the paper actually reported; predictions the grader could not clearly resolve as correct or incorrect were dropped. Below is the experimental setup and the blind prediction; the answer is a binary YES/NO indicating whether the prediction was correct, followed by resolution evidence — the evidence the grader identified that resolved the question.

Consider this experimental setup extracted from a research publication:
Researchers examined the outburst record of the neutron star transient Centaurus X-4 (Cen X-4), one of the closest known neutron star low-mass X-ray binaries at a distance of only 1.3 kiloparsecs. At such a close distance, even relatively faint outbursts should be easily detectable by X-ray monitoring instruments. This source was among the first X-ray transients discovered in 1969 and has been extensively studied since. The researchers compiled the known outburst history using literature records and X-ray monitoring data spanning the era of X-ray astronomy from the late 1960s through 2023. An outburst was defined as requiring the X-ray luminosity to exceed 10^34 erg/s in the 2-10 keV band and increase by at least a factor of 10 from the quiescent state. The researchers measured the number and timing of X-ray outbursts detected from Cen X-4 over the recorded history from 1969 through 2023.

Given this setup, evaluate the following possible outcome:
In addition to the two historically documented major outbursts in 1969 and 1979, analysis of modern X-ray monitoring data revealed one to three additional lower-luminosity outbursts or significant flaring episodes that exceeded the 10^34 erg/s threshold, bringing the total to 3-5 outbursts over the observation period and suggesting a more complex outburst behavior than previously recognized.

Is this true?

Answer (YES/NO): NO